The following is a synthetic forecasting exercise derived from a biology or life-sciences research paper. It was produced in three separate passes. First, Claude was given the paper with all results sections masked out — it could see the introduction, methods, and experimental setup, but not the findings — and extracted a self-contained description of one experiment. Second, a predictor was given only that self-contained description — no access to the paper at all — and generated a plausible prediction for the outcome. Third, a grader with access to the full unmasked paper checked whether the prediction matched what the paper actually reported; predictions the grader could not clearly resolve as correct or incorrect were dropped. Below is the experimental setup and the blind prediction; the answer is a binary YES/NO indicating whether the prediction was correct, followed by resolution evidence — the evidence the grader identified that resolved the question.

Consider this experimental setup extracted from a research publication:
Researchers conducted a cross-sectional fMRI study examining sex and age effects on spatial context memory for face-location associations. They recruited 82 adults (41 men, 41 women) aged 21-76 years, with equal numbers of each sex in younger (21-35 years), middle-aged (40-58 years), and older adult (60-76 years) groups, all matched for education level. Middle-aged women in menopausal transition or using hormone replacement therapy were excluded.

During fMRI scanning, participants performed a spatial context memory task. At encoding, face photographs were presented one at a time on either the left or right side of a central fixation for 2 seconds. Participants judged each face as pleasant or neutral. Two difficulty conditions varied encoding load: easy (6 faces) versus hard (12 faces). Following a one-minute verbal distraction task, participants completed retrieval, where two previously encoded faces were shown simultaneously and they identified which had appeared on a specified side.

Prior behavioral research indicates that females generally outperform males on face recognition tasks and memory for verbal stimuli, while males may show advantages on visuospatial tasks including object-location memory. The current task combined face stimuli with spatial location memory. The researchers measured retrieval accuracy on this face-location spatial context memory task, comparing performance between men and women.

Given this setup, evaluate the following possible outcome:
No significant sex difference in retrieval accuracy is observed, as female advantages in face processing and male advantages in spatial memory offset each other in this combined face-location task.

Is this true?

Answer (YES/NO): YES